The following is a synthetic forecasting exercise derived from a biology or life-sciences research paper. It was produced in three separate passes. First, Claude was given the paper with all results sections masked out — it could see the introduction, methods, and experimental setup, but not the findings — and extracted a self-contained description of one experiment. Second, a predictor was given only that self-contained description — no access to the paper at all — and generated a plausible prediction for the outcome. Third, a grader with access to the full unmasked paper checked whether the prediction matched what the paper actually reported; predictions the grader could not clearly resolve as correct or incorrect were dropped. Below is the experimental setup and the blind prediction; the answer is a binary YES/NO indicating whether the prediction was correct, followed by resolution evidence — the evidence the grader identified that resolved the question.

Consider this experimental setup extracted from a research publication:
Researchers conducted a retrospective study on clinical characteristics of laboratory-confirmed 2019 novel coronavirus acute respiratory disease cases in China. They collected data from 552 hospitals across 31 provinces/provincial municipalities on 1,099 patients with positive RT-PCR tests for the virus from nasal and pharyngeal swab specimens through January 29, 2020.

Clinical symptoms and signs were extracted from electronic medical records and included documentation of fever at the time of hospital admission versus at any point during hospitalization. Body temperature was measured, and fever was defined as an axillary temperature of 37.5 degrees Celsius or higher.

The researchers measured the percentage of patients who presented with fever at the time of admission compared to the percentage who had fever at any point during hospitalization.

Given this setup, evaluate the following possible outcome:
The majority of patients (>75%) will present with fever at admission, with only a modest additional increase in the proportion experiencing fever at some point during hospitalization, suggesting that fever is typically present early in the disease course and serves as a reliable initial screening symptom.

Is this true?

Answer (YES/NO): NO